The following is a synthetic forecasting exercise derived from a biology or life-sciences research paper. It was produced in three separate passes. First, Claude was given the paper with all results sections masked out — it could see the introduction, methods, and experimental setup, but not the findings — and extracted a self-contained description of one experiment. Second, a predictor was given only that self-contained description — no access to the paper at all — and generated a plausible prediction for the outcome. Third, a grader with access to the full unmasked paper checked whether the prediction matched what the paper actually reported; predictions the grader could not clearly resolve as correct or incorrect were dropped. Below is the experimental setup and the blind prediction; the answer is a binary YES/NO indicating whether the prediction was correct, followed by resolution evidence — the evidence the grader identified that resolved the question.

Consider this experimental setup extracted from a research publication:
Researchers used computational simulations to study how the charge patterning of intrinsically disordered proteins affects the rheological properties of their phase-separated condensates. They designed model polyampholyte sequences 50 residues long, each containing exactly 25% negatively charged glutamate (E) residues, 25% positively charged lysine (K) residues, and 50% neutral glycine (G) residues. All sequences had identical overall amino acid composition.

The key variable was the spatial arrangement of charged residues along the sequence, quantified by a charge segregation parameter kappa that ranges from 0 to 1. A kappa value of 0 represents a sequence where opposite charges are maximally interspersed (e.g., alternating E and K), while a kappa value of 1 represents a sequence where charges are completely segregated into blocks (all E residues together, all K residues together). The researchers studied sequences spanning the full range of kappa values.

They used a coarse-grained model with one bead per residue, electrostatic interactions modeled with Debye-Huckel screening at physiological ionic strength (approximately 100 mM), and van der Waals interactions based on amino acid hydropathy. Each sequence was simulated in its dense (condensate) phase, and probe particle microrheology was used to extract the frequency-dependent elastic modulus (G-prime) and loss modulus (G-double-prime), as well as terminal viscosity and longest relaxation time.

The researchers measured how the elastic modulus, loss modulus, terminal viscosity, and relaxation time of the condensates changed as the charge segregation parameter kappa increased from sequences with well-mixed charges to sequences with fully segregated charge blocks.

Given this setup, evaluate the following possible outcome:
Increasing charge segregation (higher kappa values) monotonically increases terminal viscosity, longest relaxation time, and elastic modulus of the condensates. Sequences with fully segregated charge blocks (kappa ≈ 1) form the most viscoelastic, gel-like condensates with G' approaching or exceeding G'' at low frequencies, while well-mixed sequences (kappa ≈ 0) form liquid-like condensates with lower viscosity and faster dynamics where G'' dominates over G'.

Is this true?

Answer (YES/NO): NO